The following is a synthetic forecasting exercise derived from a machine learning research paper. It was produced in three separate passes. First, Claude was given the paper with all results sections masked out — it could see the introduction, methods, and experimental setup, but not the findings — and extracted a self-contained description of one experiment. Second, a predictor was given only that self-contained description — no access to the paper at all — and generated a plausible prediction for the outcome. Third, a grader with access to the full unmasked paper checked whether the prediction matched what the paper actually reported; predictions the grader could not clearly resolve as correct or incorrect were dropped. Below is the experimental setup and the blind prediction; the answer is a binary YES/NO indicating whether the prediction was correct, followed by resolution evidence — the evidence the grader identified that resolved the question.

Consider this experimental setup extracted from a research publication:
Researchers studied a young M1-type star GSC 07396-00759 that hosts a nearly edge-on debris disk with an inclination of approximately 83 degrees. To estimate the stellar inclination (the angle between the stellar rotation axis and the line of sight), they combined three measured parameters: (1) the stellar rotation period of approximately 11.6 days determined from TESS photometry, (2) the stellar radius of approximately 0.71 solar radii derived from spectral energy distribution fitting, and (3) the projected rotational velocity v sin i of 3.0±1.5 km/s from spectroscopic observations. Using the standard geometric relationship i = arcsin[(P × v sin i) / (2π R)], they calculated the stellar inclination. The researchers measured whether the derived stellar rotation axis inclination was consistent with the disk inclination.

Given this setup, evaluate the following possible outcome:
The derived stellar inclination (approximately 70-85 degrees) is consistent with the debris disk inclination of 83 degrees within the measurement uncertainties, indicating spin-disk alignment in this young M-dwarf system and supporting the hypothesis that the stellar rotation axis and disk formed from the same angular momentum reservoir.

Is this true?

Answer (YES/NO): YES